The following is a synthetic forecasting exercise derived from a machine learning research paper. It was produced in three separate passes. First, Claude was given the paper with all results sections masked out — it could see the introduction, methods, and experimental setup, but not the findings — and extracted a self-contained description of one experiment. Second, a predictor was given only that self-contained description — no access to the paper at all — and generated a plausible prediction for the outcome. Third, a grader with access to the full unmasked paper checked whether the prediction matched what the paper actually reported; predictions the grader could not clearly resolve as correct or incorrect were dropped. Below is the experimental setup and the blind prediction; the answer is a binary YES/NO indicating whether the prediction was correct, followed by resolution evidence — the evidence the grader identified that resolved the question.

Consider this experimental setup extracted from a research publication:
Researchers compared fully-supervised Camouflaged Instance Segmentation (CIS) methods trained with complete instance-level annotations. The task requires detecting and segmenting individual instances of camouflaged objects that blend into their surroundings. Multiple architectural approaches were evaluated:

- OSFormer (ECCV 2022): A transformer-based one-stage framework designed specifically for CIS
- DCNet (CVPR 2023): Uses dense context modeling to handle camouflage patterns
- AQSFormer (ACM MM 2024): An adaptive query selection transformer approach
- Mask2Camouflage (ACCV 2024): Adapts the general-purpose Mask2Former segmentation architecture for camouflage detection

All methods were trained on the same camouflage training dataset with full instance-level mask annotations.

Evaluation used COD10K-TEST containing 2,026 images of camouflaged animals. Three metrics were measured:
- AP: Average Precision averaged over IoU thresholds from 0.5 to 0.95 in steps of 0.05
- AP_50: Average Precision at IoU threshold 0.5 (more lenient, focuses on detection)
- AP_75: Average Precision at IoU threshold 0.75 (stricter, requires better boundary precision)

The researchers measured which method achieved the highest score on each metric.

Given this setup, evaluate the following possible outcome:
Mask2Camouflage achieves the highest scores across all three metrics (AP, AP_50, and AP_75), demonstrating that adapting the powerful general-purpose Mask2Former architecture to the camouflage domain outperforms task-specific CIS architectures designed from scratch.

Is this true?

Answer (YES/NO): NO